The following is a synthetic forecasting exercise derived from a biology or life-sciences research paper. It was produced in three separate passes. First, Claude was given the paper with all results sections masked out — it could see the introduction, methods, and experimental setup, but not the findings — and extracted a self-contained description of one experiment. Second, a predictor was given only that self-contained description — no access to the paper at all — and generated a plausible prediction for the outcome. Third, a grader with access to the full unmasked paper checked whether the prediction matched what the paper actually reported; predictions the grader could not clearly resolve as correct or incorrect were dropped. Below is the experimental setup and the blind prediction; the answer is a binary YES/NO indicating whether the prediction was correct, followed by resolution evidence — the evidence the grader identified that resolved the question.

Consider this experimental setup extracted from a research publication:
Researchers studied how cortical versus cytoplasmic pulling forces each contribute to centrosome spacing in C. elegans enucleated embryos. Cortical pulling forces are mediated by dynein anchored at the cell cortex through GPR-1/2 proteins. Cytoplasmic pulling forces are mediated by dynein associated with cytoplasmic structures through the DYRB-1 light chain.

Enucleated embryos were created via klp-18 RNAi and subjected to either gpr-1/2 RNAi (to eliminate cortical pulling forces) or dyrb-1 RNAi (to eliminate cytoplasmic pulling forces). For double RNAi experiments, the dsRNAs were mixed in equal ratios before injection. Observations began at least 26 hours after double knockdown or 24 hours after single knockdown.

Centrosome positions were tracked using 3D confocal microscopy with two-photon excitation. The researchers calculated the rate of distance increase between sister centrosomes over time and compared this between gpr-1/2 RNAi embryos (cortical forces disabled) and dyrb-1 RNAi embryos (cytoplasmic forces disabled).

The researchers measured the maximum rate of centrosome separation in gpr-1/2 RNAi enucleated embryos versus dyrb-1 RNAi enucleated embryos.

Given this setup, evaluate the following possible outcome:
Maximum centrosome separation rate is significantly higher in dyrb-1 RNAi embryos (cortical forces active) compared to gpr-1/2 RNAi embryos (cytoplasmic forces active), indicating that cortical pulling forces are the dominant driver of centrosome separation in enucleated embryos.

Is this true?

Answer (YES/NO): YES